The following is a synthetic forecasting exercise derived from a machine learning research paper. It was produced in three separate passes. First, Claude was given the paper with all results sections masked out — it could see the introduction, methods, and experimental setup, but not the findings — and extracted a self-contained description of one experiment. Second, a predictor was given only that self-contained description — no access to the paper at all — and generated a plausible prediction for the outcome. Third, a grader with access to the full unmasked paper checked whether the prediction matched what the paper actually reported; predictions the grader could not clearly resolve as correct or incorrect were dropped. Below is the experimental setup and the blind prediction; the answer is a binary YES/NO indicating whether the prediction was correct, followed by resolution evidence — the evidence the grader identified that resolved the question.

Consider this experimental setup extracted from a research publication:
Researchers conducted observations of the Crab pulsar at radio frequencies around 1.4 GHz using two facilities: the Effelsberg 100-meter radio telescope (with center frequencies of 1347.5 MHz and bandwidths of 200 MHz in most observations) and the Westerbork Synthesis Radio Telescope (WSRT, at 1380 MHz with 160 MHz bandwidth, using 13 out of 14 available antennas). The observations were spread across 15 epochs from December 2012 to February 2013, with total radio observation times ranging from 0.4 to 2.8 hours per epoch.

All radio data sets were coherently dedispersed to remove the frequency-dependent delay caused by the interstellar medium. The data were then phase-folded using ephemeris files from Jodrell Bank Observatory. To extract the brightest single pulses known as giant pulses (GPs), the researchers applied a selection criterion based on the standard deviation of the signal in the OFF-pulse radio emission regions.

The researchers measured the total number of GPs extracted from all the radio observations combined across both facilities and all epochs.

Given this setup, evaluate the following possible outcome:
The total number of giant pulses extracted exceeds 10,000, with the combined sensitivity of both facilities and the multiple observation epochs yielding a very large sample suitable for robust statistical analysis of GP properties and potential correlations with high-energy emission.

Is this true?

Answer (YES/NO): YES